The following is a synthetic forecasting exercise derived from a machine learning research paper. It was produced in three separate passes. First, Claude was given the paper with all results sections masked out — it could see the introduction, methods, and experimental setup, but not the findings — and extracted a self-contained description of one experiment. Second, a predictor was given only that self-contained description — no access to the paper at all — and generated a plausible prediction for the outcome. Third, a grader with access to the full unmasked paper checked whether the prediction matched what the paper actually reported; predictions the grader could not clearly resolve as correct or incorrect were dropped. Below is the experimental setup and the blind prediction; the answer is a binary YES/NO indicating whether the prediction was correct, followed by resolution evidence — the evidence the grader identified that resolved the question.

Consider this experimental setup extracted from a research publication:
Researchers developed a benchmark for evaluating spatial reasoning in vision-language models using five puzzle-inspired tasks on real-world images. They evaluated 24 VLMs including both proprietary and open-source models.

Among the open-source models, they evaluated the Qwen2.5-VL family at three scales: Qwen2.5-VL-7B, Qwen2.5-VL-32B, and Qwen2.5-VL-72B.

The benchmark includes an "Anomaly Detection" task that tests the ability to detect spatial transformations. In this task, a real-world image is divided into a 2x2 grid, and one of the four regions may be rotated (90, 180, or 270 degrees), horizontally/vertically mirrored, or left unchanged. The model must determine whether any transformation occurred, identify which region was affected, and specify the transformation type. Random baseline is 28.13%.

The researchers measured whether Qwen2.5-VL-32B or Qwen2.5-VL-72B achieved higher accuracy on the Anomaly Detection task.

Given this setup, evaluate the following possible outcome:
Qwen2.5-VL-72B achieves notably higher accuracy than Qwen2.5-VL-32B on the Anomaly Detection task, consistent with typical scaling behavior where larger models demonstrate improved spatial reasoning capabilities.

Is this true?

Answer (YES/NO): NO